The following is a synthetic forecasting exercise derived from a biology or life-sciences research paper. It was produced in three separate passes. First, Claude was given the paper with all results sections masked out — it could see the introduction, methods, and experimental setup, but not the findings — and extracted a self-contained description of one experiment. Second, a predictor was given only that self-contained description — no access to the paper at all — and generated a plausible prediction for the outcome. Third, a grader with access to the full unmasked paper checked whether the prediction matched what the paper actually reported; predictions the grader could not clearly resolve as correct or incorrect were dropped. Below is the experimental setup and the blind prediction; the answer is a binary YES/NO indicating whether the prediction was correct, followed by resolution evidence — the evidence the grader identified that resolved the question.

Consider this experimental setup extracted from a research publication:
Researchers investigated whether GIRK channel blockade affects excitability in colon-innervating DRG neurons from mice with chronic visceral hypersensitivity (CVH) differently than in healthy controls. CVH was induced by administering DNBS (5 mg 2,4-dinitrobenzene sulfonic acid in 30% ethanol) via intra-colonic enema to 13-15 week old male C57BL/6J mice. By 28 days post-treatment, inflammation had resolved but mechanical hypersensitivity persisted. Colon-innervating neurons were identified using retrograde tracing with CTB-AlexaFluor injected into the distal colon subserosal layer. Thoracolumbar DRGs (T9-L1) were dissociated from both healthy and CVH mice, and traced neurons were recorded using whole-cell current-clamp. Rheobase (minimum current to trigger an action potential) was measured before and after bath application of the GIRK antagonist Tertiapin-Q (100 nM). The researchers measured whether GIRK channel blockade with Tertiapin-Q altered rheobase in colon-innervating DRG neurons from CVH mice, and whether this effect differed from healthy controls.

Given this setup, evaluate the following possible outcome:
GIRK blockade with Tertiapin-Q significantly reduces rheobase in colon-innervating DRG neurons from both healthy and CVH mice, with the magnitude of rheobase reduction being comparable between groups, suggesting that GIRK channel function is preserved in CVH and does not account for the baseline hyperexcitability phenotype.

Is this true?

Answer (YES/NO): NO